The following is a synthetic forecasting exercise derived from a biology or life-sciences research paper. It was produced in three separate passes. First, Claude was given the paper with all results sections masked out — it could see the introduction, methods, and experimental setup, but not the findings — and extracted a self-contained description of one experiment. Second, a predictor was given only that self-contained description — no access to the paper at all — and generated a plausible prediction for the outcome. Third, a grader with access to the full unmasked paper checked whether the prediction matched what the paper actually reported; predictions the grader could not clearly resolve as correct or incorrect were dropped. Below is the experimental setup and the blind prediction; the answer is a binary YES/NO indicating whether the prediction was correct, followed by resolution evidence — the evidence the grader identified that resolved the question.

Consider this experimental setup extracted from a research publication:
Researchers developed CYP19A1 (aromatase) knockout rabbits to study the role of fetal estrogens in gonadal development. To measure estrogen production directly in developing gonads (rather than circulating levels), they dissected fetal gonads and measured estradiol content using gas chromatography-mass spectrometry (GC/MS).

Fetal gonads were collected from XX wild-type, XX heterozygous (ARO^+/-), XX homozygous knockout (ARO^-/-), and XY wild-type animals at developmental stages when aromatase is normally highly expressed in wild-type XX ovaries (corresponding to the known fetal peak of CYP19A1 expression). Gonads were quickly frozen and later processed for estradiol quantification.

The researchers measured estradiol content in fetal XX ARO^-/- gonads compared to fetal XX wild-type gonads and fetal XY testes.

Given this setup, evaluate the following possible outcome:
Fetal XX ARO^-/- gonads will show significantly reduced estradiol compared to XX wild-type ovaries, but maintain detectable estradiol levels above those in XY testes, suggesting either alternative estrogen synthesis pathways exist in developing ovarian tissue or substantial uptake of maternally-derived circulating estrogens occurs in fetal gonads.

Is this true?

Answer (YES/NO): NO